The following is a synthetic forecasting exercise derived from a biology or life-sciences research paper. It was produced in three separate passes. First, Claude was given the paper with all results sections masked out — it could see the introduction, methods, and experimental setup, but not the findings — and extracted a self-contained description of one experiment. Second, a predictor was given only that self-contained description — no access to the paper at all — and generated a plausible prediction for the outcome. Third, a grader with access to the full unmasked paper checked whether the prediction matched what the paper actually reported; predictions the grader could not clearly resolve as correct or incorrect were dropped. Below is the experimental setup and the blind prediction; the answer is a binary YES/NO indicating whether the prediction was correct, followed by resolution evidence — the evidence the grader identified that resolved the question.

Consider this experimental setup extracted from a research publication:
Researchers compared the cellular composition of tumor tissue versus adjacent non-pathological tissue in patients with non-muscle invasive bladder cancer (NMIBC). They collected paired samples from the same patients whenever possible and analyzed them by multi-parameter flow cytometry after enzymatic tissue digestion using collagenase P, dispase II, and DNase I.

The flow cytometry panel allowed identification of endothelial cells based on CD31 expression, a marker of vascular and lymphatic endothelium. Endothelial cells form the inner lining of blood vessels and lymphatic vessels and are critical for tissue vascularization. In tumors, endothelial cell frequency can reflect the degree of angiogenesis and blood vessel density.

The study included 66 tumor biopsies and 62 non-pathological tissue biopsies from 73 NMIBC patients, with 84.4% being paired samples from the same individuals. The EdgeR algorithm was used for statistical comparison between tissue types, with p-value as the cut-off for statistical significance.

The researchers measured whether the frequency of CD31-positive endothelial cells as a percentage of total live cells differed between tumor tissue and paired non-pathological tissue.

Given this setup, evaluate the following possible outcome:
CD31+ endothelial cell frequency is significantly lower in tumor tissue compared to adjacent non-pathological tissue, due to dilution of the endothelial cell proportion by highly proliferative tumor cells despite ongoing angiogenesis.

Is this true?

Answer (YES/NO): NO